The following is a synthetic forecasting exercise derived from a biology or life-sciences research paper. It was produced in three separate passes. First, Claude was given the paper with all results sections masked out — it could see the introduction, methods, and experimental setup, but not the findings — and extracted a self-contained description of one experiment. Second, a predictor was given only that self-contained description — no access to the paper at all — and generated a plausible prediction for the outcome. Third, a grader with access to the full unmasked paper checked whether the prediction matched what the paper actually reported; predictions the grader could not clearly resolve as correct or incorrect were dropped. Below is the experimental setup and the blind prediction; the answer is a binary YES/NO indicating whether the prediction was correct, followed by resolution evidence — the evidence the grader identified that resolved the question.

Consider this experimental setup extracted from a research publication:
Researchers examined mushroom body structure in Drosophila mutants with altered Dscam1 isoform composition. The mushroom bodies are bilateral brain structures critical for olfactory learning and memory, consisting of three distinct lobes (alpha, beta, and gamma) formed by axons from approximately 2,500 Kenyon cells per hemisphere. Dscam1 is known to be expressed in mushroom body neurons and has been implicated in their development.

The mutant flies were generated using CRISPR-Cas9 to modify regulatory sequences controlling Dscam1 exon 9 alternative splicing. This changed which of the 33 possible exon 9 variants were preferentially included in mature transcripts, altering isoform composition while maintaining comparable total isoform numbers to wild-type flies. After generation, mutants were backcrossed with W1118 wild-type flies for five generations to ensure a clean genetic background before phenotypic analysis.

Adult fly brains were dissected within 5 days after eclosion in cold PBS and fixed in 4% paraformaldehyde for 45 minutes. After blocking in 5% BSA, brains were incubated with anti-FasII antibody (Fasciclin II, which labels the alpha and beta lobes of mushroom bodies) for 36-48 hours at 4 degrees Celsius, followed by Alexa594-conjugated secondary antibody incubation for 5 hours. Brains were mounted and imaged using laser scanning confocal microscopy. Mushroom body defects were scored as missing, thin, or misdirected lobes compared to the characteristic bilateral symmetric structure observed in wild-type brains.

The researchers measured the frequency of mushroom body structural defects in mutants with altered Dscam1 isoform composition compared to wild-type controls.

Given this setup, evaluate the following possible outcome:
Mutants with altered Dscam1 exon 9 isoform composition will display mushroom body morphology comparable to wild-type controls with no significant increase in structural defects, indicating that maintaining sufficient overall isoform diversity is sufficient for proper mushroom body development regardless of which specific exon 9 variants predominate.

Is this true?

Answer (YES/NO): NO